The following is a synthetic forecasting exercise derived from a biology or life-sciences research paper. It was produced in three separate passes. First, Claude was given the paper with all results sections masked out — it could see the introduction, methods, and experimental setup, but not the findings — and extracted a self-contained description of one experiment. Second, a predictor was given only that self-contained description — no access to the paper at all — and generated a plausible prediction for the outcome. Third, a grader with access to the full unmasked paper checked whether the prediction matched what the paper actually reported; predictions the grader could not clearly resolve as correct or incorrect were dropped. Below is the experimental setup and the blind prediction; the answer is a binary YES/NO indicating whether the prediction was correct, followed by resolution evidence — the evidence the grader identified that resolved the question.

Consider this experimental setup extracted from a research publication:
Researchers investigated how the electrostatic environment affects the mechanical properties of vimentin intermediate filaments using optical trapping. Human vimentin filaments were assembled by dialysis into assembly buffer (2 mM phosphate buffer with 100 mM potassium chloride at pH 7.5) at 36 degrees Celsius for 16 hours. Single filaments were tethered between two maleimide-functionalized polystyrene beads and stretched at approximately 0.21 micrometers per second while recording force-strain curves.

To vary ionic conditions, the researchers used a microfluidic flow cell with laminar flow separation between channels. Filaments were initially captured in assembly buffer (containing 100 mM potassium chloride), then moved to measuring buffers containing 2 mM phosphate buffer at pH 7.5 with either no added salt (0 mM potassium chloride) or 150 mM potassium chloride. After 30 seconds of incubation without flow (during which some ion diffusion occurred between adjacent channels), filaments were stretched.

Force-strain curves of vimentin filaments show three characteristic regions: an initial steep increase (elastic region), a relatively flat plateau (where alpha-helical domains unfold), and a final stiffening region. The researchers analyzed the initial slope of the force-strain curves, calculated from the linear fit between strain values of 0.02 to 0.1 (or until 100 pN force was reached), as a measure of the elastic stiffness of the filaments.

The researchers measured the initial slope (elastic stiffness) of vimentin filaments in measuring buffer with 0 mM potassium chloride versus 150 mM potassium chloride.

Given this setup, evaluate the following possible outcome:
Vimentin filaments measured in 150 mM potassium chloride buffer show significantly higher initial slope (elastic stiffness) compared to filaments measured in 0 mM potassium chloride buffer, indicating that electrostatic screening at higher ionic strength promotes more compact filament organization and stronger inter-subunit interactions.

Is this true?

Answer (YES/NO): YES